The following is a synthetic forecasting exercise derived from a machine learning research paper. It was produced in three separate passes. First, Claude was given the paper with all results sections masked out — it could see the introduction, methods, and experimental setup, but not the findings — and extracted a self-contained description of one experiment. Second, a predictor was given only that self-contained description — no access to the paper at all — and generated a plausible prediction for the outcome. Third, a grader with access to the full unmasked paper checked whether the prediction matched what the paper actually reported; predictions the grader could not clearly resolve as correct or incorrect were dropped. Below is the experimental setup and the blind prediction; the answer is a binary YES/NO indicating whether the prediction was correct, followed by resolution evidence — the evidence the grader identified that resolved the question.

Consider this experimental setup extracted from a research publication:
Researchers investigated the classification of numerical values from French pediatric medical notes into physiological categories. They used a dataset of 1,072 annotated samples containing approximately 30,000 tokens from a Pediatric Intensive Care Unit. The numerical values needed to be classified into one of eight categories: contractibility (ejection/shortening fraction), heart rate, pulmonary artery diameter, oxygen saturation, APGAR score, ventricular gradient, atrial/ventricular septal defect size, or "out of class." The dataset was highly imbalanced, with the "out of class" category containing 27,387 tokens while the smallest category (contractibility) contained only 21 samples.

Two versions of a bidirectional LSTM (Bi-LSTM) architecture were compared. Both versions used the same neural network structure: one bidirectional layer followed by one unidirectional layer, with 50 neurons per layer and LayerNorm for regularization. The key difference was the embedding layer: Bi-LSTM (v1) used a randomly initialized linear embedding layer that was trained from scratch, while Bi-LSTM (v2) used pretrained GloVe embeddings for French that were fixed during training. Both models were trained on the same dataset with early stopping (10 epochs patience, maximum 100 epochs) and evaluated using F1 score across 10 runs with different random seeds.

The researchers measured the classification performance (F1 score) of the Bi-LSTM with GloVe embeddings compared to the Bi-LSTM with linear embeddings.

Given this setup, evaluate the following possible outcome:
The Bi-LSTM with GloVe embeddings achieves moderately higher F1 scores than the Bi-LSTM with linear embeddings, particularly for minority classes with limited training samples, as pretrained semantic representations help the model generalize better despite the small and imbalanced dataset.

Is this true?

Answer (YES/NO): NO